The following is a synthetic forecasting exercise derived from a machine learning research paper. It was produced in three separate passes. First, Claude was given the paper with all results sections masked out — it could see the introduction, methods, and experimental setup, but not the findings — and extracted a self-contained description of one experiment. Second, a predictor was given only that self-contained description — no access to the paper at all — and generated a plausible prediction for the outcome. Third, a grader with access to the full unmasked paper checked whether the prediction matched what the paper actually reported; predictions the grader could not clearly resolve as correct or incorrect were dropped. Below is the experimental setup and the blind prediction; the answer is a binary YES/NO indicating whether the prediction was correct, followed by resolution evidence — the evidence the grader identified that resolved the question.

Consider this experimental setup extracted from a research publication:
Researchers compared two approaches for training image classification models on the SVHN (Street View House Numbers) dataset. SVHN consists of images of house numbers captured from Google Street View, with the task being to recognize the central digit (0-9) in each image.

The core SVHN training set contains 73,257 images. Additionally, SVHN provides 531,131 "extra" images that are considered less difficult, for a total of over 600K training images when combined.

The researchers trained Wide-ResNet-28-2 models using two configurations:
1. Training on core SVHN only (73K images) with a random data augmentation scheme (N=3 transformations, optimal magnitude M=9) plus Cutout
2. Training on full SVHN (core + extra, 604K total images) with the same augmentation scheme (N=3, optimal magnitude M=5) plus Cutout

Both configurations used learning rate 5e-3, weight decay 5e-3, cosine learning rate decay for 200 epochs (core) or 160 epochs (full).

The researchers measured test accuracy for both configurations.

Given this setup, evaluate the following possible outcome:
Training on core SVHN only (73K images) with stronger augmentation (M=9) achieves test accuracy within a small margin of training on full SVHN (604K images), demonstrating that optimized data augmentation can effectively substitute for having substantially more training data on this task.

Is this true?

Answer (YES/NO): YES